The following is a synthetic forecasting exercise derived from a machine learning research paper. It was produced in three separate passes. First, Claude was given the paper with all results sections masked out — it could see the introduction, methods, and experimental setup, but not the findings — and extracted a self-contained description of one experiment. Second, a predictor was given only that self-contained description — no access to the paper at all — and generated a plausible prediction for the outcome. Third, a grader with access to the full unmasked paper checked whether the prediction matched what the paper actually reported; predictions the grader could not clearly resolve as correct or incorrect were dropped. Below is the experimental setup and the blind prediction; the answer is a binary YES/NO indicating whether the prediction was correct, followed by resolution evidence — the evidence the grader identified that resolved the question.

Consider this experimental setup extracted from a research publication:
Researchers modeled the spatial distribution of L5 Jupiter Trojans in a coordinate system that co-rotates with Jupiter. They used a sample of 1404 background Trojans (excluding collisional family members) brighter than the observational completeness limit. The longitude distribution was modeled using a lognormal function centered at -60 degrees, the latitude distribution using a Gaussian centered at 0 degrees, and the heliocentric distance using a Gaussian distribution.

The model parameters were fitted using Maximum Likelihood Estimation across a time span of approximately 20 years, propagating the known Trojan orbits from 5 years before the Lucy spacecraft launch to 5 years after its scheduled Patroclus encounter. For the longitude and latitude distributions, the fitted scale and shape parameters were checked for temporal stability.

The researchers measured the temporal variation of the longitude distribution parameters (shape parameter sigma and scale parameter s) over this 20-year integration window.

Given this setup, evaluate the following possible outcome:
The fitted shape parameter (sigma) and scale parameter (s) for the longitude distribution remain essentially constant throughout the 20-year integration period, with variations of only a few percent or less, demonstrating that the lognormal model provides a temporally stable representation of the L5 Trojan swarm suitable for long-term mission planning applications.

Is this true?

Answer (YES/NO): YES